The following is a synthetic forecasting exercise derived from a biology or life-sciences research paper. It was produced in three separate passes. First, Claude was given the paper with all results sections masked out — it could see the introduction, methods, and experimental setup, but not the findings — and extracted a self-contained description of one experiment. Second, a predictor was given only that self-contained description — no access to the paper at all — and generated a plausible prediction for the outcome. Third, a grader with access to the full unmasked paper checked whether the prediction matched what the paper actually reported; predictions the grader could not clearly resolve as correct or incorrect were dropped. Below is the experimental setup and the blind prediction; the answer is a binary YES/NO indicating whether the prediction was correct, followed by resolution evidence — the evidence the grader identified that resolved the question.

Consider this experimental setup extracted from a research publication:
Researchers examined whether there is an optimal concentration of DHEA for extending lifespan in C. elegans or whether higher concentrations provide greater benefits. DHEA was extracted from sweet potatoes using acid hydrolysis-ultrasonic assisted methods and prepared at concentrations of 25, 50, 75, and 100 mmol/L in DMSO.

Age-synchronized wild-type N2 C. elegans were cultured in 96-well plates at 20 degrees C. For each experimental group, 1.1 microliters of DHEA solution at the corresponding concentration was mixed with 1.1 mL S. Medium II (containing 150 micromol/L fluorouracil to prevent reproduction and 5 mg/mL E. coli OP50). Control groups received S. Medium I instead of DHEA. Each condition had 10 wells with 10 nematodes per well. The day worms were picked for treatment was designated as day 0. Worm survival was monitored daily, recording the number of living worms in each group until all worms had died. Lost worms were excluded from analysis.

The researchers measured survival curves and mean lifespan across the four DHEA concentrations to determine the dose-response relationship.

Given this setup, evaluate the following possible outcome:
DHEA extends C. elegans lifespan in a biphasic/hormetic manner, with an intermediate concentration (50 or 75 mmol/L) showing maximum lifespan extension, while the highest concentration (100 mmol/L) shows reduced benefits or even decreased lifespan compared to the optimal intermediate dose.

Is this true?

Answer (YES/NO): YES